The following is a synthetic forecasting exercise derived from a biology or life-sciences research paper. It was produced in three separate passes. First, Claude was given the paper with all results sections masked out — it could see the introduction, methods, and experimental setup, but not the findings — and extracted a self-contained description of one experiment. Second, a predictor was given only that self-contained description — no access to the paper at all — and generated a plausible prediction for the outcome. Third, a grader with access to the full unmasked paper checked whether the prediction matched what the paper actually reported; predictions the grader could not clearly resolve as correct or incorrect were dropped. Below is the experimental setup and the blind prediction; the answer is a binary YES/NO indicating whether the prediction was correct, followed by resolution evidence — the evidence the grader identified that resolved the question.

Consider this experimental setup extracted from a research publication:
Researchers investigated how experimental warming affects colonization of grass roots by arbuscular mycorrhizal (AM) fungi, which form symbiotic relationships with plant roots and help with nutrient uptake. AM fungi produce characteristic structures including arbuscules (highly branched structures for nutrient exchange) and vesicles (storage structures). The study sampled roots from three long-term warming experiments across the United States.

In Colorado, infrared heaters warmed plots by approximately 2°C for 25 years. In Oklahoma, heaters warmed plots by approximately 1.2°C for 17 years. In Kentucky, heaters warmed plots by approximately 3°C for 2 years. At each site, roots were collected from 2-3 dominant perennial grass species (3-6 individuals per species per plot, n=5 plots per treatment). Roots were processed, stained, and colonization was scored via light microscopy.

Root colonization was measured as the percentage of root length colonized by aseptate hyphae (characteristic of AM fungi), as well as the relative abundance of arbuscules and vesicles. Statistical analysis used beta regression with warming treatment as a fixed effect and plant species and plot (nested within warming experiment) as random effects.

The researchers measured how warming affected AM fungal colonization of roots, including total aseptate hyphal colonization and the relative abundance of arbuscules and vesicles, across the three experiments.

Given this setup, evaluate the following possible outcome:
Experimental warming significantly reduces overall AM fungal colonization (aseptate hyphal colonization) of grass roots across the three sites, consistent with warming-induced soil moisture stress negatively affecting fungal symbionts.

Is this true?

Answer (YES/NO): NO